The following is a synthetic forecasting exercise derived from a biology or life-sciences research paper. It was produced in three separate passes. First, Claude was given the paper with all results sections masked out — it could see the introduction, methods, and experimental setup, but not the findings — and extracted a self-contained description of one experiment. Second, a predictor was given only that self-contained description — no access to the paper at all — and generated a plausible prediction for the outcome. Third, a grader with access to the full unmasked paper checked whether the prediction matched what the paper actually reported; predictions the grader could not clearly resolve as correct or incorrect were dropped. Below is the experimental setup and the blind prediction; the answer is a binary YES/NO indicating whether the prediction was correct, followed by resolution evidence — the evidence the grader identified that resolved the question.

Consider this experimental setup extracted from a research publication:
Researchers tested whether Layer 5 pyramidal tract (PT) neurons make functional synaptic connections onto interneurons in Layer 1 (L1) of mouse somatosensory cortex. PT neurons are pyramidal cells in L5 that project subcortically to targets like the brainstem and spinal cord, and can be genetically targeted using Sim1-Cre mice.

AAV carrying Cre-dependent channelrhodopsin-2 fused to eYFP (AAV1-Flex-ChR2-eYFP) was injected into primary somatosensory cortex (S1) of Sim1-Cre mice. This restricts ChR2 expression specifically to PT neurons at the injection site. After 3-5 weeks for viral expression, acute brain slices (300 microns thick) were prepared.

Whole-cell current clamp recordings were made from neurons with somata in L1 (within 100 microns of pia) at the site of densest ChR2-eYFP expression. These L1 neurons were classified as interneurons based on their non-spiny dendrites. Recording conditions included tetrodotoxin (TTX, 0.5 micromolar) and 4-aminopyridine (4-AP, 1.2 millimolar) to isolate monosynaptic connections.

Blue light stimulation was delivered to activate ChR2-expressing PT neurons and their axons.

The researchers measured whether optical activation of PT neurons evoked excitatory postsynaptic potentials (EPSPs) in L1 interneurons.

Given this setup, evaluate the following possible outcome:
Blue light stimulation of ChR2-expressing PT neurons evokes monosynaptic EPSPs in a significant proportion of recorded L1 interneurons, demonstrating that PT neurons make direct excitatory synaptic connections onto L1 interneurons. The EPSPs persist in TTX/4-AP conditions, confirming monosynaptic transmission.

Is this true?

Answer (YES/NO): NO